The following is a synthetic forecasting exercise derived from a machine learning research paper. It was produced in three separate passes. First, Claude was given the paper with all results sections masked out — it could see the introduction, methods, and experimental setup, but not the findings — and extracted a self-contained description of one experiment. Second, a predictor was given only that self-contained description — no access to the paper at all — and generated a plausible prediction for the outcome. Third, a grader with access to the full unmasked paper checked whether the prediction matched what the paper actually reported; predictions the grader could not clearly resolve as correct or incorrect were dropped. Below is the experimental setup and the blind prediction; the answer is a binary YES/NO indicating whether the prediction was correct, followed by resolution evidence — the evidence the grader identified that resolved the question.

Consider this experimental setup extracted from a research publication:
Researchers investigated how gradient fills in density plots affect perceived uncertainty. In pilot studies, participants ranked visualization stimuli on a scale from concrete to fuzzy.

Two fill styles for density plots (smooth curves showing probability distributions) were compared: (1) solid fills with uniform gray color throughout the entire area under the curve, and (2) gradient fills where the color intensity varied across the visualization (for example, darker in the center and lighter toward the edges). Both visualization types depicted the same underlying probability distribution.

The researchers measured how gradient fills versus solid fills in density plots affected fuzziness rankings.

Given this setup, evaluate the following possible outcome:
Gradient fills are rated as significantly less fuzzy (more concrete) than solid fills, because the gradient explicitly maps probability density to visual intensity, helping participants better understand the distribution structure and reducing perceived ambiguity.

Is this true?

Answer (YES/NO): NO